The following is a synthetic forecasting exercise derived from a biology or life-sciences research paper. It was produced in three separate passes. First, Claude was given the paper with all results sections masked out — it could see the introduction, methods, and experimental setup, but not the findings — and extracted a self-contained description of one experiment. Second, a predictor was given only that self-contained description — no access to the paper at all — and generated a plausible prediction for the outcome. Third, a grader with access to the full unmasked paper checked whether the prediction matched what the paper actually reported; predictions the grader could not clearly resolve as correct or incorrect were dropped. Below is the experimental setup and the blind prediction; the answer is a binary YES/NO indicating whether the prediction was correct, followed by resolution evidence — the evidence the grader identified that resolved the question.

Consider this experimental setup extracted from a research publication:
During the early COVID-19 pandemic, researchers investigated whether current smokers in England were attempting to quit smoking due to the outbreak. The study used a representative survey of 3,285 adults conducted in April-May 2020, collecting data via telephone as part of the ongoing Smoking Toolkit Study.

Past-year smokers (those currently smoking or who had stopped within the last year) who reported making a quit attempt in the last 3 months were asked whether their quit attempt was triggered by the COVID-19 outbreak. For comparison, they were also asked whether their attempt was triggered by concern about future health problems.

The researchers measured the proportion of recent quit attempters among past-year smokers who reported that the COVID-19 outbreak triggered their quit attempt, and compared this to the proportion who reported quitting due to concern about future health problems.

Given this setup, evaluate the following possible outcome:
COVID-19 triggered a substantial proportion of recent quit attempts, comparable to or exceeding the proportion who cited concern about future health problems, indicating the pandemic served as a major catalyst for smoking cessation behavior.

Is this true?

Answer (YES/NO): NO